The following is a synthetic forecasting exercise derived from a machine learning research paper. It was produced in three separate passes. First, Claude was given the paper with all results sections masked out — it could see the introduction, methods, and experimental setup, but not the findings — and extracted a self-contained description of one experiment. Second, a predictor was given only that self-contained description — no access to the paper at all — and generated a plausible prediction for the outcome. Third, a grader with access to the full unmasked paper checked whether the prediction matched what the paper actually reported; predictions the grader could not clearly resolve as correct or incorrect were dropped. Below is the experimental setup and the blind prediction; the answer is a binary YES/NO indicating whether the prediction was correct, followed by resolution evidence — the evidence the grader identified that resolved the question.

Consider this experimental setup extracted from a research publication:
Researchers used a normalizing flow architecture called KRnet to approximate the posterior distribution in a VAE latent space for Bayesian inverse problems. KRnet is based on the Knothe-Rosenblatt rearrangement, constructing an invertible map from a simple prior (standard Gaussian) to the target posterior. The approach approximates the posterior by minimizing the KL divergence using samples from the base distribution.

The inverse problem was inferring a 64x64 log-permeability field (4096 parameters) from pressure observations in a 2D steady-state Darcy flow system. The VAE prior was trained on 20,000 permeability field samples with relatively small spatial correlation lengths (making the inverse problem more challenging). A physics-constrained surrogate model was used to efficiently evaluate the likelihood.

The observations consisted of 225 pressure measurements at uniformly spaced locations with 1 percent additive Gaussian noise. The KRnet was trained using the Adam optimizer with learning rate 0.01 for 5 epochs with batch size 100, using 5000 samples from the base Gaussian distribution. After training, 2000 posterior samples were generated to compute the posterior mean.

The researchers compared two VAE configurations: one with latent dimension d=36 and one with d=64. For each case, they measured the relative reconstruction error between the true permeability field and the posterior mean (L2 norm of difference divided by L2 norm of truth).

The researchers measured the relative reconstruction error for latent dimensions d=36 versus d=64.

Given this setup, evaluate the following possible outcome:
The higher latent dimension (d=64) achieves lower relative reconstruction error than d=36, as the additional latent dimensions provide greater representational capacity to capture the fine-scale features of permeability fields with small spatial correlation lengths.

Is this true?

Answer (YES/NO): NO